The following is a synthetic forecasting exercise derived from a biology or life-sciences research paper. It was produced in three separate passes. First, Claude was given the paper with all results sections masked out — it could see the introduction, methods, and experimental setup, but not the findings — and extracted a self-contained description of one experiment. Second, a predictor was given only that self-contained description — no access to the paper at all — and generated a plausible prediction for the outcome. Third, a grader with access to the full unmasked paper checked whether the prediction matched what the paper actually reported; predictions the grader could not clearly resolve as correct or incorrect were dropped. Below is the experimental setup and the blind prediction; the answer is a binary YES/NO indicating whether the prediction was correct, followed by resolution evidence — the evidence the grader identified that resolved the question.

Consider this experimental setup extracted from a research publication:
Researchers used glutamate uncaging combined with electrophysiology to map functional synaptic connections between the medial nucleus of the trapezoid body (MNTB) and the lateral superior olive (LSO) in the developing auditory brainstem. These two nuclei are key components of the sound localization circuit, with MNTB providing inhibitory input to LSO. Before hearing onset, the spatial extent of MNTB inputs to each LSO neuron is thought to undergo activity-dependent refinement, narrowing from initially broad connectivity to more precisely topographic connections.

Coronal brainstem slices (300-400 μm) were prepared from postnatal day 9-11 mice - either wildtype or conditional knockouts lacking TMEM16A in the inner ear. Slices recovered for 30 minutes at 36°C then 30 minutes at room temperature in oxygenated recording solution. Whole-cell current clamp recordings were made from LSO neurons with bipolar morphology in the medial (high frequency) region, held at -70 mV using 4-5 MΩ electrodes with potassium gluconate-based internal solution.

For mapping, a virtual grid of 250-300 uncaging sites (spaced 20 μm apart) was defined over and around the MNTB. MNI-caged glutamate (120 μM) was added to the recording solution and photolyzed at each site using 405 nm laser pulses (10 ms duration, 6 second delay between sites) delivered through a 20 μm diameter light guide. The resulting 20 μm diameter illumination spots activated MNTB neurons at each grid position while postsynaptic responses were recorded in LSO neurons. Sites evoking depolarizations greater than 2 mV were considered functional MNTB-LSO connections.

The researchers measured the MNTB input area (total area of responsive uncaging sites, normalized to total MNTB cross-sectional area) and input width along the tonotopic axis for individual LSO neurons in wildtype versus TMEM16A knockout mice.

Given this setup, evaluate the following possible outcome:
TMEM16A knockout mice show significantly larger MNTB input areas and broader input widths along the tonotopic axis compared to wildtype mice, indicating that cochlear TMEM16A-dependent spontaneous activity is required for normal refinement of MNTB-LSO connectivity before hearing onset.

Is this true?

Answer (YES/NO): YES